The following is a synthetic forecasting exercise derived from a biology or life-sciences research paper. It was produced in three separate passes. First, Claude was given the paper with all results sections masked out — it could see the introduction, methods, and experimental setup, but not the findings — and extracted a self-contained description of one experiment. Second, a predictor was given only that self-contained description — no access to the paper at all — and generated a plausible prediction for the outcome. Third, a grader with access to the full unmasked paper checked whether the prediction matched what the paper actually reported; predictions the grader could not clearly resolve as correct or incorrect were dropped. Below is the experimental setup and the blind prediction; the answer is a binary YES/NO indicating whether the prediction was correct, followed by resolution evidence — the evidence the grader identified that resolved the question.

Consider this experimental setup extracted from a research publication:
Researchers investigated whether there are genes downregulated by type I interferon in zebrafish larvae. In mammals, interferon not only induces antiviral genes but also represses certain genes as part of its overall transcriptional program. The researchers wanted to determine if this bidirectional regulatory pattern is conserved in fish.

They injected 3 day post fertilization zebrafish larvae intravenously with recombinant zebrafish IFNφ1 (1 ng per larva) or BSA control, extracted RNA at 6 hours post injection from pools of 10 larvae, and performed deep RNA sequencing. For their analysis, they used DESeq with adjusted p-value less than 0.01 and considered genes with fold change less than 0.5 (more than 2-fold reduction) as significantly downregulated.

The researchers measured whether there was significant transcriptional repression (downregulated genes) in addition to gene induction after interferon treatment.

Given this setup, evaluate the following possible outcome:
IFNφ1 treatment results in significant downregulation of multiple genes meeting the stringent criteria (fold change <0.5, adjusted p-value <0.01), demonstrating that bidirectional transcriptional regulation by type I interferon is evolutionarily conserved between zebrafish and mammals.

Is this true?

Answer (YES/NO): YES